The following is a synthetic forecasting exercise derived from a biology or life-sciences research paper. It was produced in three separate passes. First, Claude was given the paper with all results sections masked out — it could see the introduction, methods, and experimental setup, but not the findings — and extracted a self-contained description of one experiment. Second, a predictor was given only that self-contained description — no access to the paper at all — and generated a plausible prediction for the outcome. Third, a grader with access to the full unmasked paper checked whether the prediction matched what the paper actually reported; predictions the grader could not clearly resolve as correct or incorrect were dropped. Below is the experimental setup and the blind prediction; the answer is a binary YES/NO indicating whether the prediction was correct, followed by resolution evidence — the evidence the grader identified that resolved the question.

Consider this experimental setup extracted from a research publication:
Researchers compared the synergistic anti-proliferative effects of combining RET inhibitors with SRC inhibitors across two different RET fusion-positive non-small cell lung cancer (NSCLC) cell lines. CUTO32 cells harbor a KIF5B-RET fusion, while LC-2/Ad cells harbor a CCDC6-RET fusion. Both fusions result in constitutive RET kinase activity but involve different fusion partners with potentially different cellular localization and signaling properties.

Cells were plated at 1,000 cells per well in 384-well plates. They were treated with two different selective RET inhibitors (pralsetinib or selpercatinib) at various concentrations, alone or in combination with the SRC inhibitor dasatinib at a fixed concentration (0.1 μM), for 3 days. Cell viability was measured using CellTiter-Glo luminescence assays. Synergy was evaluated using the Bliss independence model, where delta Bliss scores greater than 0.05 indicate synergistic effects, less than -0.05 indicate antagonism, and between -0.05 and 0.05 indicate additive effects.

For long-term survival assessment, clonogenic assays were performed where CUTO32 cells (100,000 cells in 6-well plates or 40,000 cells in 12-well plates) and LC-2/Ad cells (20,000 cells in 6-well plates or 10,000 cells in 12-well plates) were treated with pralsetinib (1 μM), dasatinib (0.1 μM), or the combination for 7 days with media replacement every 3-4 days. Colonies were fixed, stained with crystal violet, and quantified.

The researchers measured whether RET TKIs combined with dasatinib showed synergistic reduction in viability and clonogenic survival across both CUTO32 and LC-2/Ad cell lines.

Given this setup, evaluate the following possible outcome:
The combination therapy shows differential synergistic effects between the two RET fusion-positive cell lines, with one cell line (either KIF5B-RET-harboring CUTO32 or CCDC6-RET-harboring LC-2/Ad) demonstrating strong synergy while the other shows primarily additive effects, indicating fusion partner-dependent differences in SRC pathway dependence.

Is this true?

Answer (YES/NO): NO